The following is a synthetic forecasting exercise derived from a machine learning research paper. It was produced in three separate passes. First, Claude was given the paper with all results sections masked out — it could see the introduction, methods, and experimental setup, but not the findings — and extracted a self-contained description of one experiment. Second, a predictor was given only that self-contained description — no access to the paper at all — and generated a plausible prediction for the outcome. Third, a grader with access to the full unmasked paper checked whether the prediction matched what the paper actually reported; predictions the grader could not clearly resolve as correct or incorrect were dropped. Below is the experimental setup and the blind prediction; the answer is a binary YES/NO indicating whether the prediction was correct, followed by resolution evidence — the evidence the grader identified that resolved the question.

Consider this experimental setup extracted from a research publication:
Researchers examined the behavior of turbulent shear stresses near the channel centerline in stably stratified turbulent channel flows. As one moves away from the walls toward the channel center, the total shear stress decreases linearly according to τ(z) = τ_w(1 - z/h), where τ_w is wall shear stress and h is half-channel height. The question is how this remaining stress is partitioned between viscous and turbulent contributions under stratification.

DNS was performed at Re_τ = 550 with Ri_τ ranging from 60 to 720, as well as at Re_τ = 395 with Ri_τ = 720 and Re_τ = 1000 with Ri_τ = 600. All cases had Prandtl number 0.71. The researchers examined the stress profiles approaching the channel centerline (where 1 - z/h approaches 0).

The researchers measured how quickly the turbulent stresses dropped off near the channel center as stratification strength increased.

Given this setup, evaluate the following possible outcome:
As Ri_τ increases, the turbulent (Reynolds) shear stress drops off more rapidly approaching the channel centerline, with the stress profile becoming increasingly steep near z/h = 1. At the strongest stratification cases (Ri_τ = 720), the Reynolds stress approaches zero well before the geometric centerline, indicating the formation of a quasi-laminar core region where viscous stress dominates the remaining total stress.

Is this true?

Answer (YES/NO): YES